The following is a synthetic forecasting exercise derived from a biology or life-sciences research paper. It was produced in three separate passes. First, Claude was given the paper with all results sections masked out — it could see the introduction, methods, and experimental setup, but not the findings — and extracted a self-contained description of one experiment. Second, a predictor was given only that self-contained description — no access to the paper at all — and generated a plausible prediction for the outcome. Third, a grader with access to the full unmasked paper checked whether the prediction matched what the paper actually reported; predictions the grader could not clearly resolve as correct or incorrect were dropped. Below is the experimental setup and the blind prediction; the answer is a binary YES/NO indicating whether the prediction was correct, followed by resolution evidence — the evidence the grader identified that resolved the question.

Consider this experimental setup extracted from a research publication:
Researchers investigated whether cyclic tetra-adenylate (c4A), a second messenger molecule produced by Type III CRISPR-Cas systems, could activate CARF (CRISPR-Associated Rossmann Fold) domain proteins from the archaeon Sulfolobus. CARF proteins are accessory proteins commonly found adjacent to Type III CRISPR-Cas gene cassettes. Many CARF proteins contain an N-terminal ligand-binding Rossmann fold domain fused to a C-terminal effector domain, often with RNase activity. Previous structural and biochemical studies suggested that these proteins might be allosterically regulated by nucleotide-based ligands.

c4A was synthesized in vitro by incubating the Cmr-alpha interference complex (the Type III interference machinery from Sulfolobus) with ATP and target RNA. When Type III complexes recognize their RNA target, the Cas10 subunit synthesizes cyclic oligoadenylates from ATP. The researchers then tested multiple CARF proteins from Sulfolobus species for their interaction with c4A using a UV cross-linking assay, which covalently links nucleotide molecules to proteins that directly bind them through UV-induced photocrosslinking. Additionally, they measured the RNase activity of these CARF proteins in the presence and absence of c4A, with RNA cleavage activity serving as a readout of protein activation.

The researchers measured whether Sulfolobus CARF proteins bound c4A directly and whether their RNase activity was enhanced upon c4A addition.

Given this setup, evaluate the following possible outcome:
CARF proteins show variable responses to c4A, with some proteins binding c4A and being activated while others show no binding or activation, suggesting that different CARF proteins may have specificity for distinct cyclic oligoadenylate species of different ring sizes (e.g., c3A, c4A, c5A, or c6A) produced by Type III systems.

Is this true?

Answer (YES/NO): YES